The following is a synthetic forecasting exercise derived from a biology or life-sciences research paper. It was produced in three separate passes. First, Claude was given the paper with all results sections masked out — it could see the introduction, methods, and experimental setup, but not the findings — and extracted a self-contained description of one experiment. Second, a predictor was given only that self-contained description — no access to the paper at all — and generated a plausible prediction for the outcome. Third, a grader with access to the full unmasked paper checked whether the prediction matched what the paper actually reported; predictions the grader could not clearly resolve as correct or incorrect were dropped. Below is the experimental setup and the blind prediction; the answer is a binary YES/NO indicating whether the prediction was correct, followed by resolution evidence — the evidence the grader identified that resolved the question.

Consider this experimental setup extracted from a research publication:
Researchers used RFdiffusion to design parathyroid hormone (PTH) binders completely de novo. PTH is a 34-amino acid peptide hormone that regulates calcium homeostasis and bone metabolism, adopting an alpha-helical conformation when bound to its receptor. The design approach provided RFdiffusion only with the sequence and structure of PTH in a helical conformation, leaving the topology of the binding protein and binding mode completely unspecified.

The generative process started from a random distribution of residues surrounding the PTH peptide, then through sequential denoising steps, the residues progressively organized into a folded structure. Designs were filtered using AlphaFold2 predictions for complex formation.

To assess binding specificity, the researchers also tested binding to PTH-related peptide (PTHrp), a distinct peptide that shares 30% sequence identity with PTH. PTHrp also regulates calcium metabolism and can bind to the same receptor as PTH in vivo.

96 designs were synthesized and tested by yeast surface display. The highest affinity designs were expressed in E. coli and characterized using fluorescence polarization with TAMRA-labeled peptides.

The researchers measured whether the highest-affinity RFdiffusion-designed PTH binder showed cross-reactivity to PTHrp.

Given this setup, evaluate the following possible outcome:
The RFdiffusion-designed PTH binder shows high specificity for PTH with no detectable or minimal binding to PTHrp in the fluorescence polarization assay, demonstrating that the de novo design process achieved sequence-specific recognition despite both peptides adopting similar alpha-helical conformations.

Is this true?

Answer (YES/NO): YES